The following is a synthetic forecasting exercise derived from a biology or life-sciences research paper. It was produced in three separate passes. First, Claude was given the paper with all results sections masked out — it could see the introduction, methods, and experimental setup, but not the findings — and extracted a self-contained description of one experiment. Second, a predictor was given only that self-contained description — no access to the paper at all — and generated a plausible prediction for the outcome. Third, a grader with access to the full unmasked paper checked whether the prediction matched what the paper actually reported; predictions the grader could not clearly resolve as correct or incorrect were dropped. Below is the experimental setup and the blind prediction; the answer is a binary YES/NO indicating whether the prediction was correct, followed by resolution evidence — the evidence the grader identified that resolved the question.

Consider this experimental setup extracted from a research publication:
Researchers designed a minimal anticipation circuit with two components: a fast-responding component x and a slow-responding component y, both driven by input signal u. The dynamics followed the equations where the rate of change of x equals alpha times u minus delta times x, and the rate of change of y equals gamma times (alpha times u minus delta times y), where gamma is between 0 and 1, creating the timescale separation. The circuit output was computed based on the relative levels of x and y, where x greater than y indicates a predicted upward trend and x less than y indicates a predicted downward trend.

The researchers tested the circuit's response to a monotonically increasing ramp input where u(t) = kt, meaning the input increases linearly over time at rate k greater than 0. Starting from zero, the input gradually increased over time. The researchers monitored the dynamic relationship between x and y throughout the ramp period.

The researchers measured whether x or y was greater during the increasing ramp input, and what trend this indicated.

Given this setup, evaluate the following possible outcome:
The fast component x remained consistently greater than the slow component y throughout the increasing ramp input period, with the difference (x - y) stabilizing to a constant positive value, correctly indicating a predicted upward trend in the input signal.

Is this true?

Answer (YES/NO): YES